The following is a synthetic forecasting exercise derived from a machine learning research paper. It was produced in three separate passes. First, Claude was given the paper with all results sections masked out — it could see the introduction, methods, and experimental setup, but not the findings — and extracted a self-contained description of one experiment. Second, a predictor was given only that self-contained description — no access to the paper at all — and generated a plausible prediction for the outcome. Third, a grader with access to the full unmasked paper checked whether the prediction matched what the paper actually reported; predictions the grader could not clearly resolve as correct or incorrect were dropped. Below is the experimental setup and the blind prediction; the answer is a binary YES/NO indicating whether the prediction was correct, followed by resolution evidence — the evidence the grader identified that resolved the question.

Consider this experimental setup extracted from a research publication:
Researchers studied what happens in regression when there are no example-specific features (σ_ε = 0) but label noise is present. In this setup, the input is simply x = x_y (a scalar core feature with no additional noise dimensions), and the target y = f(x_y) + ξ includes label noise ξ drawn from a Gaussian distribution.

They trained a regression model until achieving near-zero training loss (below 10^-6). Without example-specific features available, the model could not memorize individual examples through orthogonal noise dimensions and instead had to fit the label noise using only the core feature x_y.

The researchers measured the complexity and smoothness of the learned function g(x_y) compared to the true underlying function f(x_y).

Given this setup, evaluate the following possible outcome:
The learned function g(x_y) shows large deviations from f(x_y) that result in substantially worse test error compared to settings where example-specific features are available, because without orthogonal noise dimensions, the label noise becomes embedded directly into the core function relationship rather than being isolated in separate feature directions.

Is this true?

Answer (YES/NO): YES